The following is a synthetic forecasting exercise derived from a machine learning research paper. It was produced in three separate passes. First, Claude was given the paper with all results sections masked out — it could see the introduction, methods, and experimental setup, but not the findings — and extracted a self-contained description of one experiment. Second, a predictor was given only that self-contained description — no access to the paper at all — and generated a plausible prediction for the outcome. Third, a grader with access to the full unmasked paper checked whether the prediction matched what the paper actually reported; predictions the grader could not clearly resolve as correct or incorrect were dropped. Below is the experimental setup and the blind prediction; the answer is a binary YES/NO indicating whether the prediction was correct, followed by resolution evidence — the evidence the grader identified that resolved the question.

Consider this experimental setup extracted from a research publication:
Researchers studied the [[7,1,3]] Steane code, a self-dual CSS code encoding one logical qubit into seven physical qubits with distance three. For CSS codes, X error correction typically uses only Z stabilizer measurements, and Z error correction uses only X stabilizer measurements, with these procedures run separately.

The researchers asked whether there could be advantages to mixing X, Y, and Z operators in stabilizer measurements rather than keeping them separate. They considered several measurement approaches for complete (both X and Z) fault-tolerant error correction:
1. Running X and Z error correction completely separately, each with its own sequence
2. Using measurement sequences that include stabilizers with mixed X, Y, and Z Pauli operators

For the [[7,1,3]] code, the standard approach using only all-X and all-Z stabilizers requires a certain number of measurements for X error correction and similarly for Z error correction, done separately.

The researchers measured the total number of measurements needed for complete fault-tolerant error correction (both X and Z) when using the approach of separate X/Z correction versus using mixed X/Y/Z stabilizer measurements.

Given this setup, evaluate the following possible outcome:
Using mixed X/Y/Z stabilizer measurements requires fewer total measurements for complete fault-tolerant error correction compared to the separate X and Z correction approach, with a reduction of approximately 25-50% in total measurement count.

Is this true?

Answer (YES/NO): YES